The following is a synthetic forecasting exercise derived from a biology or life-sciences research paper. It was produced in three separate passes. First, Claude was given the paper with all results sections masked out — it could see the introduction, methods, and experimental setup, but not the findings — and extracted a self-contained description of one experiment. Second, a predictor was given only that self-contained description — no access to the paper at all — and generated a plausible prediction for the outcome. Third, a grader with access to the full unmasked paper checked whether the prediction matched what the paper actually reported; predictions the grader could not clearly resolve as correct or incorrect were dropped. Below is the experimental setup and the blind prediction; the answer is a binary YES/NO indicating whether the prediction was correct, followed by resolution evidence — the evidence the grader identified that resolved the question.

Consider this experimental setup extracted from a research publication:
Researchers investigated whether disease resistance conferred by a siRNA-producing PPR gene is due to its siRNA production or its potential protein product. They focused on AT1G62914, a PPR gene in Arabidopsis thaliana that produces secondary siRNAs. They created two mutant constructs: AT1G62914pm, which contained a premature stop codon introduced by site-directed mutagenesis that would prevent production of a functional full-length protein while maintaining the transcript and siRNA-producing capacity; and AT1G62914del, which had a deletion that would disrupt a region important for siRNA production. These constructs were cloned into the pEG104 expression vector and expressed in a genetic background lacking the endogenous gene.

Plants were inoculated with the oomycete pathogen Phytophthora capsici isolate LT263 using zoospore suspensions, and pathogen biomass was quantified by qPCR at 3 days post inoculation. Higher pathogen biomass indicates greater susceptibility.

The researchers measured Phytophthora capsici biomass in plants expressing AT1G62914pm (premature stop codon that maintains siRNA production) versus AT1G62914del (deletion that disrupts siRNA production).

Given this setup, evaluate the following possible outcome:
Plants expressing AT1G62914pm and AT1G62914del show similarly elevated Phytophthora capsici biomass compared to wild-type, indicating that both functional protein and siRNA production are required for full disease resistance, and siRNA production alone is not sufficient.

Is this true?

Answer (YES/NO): NO